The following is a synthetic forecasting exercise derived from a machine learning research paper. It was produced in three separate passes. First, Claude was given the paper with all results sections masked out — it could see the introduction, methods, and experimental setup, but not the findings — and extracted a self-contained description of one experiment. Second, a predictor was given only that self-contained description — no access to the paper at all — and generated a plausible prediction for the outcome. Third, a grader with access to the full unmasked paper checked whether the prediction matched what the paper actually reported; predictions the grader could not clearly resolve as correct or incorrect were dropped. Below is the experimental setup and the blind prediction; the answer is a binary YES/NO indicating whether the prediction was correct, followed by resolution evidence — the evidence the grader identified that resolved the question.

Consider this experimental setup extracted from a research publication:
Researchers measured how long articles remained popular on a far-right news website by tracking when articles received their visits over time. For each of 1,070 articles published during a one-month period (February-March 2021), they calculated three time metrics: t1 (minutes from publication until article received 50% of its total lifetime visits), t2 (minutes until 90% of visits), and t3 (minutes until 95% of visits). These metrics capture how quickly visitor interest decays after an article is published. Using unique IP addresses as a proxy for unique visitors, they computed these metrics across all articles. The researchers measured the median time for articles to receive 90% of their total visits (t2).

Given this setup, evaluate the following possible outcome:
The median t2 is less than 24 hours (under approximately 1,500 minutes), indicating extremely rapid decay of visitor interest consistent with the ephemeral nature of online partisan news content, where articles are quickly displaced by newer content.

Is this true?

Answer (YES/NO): YES